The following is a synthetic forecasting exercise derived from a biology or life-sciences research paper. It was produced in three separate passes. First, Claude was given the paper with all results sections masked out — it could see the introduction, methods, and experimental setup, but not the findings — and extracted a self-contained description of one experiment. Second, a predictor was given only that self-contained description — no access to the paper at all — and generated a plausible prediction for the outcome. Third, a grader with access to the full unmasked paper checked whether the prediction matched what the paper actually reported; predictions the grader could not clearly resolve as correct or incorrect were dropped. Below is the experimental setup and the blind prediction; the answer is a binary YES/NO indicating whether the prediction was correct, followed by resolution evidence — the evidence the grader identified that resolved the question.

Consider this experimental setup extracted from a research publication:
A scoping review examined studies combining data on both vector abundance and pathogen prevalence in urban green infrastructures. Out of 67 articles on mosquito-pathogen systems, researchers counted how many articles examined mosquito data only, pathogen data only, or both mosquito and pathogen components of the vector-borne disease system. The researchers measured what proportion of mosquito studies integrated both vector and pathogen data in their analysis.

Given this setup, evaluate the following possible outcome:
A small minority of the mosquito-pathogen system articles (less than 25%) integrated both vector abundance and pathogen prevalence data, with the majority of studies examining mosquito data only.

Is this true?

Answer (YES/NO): YES